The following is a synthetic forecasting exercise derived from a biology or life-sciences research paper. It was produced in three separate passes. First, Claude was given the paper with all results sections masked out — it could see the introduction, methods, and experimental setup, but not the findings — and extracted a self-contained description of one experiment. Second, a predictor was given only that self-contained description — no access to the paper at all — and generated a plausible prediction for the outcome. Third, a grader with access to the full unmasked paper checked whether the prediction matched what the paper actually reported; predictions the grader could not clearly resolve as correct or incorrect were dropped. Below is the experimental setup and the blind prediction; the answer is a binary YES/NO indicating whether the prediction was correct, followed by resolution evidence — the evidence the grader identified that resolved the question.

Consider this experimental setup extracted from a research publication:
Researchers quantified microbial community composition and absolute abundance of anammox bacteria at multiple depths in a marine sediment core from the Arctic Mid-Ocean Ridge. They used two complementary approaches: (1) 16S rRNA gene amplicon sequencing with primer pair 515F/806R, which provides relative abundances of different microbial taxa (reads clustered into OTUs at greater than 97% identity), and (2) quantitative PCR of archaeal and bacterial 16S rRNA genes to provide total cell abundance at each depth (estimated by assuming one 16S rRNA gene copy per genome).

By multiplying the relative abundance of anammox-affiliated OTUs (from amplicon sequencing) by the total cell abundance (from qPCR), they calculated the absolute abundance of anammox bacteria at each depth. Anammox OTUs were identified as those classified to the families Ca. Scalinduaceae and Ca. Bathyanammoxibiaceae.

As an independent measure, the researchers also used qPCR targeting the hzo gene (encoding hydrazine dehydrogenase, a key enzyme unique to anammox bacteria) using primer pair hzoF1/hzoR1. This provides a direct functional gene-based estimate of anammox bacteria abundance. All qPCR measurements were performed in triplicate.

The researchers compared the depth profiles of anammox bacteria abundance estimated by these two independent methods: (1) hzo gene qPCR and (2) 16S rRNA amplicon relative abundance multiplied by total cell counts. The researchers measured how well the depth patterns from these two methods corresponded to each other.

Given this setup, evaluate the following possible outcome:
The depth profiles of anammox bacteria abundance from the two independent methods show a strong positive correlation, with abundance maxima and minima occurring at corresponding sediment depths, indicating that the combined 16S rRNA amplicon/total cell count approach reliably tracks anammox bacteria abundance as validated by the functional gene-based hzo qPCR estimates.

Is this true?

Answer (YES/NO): YES